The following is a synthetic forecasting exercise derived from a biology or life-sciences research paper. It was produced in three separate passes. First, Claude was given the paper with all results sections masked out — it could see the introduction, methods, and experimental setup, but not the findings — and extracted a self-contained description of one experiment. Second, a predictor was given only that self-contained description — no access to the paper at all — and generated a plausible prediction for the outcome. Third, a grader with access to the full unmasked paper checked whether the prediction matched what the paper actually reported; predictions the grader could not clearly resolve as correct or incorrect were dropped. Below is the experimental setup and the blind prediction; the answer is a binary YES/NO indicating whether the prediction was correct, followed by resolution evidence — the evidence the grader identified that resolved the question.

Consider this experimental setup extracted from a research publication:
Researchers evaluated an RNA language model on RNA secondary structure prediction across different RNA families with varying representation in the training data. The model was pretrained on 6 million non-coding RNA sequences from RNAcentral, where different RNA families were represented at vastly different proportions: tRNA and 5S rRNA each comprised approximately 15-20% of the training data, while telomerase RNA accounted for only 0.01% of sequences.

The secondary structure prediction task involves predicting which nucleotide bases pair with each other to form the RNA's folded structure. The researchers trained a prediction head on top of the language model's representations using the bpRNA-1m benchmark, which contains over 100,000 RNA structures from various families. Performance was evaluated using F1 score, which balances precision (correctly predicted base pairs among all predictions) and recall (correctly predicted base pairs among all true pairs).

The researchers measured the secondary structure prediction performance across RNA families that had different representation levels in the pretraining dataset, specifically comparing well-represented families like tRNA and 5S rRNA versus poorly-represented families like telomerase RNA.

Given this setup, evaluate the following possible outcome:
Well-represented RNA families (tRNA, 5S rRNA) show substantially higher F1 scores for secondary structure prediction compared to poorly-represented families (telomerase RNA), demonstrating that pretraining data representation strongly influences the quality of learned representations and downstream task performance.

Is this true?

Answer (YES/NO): YES